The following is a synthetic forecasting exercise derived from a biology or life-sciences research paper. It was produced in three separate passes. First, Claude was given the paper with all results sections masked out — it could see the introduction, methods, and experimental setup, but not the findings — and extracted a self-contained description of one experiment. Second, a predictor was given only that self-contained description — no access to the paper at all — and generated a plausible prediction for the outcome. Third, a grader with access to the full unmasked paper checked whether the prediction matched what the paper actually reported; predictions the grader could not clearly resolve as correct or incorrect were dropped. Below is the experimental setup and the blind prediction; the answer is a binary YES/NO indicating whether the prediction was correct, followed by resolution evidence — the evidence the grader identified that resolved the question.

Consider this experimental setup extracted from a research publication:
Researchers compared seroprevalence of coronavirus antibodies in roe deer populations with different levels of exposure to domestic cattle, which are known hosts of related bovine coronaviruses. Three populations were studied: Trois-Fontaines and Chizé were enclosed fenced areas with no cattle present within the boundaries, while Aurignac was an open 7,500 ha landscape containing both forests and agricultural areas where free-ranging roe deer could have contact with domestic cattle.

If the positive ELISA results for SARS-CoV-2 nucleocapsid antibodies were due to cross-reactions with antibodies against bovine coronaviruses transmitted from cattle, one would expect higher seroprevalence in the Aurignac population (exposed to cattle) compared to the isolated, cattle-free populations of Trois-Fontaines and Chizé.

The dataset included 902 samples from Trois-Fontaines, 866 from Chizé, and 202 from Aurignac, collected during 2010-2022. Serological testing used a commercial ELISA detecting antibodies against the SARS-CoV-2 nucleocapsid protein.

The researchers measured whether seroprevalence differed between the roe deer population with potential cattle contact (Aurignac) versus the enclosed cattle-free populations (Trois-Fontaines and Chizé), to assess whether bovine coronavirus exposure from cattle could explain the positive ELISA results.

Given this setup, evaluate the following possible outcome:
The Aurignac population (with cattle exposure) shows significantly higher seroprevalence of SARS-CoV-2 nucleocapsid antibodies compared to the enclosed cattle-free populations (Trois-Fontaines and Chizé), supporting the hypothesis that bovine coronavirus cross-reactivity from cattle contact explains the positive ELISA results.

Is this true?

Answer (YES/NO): NO